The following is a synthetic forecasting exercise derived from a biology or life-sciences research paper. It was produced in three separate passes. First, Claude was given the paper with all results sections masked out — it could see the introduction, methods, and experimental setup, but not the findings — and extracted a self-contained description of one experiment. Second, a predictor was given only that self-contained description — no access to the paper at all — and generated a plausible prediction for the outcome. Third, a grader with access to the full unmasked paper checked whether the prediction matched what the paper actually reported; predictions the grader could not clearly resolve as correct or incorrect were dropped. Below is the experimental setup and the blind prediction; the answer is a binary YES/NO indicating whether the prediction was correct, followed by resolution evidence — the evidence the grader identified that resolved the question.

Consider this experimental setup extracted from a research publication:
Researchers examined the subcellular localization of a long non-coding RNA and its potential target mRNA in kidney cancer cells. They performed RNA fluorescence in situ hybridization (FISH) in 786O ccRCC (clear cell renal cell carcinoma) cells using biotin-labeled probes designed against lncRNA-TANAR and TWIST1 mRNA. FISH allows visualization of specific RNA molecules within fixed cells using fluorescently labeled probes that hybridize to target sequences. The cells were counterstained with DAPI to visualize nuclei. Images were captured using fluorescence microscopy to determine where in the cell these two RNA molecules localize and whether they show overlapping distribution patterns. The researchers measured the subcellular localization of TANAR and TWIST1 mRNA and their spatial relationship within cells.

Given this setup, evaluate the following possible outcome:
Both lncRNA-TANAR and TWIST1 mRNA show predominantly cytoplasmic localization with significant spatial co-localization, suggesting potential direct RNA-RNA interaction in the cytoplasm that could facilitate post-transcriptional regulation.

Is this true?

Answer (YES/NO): NO